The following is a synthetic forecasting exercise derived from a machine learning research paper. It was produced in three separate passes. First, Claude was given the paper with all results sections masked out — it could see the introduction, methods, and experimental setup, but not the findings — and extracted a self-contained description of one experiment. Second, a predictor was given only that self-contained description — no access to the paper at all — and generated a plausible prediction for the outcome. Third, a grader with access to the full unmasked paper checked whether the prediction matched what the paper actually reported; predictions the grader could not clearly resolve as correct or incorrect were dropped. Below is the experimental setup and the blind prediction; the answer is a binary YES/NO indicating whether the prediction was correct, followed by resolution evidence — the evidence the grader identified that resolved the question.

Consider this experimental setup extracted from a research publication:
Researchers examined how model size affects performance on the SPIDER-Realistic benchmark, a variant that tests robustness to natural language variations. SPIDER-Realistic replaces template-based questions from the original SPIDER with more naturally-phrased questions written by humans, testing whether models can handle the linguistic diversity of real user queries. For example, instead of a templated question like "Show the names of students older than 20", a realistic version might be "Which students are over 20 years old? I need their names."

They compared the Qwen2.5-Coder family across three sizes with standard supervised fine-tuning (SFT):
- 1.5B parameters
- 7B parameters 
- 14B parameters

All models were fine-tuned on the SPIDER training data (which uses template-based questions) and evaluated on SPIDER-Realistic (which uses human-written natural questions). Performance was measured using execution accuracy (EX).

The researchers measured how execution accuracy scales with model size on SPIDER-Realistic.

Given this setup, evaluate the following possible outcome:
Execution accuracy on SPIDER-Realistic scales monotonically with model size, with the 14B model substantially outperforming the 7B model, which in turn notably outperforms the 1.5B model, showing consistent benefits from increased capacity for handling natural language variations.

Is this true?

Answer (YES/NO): NO